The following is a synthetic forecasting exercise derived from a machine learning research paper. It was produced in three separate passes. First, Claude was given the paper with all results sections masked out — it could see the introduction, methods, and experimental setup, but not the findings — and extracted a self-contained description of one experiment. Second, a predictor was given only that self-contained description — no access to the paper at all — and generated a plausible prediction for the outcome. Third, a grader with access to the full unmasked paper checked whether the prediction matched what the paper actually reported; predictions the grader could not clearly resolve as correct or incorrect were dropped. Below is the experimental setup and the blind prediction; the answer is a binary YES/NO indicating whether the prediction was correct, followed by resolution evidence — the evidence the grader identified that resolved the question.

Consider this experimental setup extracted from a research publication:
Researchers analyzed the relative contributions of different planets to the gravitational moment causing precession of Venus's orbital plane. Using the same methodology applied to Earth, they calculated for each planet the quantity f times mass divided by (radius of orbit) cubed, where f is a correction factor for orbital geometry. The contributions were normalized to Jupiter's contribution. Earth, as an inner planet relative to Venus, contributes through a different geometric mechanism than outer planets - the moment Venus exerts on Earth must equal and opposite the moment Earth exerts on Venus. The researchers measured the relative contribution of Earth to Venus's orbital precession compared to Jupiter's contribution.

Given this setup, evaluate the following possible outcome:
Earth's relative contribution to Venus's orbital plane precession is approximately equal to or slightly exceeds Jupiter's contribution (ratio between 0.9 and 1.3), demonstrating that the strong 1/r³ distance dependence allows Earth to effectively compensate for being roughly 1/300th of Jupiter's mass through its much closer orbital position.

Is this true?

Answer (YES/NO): NO